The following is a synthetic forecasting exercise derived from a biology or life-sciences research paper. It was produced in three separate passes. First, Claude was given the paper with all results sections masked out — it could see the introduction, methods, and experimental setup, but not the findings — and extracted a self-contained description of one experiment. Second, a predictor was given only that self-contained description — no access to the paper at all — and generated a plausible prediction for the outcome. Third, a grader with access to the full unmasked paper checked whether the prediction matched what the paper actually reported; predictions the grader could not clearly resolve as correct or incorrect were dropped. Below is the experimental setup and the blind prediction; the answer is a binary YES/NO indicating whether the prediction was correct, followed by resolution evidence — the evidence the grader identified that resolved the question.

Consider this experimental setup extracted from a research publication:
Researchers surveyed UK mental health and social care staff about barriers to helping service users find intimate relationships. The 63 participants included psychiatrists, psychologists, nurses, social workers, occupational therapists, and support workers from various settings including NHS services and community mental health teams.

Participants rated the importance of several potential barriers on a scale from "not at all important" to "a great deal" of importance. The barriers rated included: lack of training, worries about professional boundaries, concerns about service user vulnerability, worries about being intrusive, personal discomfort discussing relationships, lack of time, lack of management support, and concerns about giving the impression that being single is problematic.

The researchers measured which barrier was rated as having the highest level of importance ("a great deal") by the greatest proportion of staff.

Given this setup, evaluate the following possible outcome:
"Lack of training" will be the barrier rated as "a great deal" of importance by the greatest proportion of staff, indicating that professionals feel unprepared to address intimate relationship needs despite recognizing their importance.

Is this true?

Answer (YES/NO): YES